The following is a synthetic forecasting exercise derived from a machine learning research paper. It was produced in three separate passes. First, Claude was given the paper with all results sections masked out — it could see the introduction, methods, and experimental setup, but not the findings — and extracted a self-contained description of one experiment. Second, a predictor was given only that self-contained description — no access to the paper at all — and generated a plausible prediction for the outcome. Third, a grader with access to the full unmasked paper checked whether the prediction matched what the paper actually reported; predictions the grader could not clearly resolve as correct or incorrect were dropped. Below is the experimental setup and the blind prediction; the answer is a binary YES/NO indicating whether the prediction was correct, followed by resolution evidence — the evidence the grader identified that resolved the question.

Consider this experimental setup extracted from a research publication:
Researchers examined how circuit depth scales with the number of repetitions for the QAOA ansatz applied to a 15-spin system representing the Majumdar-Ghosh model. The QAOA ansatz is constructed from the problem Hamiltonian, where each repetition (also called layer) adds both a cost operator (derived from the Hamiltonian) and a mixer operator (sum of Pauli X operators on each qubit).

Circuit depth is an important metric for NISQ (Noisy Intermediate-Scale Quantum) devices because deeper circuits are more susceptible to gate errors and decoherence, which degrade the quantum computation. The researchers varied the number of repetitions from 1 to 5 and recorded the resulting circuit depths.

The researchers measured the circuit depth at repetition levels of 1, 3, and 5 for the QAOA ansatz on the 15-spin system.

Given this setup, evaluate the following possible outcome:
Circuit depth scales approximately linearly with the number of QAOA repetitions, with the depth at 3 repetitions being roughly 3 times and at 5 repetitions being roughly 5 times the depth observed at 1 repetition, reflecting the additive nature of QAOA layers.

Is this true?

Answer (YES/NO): YES